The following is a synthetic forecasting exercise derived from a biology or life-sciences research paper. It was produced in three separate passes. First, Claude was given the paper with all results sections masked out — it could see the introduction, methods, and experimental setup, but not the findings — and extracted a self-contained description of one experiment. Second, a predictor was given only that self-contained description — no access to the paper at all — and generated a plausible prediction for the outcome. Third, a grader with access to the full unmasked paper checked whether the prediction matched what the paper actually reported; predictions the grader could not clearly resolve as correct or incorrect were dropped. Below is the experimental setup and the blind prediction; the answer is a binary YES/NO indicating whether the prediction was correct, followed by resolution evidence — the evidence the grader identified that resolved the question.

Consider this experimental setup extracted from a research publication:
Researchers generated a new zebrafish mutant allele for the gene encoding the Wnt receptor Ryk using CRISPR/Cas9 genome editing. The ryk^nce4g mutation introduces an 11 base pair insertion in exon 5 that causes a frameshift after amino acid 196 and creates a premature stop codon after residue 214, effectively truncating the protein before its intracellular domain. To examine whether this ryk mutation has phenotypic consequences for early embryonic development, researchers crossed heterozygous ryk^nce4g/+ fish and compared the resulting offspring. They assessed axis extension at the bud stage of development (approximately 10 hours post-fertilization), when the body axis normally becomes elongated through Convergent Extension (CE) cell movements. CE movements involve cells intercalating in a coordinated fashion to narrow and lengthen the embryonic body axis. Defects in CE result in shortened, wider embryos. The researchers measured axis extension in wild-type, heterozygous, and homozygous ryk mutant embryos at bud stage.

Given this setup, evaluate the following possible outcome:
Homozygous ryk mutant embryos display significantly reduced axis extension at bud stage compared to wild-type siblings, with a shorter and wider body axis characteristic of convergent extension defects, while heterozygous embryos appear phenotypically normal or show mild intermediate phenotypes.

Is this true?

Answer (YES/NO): NO